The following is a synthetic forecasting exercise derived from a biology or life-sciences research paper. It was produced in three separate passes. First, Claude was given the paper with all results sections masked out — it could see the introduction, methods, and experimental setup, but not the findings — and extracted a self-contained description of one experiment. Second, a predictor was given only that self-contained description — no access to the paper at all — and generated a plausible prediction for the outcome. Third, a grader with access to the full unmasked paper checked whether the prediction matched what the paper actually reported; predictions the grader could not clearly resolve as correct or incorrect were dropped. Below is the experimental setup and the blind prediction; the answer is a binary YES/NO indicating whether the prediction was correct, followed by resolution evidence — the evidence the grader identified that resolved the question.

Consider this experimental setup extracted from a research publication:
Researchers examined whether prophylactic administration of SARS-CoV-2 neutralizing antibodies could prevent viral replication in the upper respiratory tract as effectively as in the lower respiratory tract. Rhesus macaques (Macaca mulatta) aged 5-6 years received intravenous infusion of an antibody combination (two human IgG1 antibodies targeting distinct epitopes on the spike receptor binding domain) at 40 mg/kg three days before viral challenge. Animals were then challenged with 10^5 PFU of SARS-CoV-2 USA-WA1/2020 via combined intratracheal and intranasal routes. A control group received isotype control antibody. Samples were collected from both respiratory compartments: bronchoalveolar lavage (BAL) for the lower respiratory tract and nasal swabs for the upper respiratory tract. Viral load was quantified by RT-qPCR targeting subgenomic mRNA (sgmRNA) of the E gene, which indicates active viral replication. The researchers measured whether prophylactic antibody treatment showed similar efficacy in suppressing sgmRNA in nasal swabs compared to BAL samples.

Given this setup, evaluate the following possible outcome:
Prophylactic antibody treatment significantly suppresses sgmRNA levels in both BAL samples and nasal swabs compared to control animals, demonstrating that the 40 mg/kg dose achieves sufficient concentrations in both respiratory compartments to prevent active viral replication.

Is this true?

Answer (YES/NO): YES